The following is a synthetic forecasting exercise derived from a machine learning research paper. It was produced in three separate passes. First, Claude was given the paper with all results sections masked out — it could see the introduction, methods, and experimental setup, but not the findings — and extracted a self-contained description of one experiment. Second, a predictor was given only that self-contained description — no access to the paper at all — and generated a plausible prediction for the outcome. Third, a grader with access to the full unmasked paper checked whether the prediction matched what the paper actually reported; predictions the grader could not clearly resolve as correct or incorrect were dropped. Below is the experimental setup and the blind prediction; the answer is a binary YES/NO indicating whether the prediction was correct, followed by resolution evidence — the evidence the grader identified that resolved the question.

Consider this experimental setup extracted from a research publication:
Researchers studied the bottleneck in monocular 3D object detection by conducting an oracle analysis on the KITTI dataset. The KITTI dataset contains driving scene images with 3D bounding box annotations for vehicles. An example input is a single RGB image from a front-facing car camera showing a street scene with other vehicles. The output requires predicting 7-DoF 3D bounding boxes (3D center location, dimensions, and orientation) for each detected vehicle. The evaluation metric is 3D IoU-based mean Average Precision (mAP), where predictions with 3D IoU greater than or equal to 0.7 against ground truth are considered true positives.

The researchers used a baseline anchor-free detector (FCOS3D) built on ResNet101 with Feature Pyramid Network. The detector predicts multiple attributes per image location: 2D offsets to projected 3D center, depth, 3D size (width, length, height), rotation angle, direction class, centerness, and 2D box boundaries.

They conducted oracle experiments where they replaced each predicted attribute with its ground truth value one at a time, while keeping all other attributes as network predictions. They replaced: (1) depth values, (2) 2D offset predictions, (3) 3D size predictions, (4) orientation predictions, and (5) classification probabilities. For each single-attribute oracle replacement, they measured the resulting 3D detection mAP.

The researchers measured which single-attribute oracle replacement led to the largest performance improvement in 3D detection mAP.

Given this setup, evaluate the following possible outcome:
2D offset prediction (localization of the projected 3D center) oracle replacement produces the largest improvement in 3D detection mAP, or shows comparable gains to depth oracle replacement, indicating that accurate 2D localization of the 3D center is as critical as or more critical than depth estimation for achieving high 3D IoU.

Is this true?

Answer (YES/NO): NO